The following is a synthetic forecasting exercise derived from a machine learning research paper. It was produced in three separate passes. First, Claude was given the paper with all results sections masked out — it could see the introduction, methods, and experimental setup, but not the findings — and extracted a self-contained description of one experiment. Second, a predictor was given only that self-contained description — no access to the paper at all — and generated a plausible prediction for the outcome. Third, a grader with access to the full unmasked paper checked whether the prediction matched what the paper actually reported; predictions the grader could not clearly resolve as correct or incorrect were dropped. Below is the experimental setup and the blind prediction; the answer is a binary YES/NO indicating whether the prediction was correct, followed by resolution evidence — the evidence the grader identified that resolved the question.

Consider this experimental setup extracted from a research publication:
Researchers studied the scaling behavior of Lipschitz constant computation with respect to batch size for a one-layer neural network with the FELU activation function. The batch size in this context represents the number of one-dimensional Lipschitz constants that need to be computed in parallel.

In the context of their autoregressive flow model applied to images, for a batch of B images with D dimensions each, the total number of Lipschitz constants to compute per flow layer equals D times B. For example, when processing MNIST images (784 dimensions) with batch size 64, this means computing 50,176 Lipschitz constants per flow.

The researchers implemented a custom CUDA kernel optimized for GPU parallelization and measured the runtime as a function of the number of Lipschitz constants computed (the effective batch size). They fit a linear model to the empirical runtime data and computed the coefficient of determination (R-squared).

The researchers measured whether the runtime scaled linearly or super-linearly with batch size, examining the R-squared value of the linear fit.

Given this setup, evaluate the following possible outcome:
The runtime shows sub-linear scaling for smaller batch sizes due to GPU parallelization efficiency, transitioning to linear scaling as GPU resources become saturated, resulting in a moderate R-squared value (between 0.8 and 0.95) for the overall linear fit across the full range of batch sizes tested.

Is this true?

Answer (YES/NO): NO